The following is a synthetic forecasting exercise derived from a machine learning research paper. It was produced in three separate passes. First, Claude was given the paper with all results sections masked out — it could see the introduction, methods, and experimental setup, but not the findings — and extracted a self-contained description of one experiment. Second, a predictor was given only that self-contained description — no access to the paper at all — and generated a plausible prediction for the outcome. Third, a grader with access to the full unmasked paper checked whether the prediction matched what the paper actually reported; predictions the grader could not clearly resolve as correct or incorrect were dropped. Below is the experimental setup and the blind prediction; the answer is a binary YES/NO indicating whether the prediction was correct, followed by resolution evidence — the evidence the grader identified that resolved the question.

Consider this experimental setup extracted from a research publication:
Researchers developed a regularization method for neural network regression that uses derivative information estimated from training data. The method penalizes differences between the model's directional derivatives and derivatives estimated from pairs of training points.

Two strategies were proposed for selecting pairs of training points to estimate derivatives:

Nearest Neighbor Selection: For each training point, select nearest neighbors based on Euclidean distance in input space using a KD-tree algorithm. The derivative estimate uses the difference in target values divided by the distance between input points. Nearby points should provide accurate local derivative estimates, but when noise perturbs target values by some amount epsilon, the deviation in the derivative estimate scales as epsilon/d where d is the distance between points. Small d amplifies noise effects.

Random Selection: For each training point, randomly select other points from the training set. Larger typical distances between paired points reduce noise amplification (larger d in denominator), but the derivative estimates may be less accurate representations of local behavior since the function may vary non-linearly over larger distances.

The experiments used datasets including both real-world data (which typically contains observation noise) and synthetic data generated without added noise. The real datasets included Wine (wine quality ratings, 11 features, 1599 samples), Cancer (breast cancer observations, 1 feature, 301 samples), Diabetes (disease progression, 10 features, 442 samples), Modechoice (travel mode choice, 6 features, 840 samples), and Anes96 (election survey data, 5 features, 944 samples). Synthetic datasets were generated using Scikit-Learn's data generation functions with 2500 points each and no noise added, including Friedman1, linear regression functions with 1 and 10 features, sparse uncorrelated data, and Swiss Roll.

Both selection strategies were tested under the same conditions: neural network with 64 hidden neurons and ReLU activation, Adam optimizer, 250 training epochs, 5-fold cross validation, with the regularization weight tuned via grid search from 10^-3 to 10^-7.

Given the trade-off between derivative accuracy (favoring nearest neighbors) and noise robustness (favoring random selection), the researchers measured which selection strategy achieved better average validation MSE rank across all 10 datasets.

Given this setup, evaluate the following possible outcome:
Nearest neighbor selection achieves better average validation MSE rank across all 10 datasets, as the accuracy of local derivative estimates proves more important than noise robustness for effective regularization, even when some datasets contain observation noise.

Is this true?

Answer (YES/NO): YES